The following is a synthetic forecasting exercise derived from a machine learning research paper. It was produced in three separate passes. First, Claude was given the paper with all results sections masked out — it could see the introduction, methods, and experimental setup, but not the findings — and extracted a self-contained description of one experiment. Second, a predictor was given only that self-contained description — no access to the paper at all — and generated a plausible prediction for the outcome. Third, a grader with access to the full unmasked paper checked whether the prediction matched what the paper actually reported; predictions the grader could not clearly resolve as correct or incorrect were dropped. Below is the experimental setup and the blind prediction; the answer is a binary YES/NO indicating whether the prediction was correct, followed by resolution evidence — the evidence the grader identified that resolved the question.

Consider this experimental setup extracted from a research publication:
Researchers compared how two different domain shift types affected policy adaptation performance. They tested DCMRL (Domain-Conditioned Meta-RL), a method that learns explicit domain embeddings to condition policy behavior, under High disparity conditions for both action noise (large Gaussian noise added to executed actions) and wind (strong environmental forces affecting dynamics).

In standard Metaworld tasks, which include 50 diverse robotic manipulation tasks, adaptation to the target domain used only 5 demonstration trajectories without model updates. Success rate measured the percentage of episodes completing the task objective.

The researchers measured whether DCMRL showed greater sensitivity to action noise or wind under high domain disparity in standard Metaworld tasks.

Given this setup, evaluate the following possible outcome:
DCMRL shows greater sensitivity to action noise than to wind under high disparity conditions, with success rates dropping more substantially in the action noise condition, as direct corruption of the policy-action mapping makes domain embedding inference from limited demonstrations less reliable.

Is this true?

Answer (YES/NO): NO